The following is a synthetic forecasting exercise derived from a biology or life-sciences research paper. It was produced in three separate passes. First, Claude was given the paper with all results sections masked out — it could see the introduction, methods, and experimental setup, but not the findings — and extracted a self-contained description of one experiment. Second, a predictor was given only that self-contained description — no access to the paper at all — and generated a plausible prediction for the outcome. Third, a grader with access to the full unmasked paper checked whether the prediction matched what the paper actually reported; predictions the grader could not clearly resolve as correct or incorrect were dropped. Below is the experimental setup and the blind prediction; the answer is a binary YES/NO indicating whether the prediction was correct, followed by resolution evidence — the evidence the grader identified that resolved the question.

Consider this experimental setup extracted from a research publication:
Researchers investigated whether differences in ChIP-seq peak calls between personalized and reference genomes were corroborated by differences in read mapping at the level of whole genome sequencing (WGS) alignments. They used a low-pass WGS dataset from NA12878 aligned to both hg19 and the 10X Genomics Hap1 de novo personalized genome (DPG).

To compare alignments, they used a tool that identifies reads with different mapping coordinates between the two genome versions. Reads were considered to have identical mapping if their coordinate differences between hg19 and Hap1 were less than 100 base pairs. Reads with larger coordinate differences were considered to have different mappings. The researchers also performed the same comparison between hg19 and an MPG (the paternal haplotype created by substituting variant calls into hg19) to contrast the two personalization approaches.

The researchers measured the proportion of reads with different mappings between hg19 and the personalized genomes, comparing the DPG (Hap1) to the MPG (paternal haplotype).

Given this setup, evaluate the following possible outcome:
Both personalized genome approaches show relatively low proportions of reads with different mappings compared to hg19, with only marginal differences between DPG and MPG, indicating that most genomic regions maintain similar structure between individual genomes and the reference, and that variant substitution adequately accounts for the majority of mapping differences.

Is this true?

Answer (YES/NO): NO